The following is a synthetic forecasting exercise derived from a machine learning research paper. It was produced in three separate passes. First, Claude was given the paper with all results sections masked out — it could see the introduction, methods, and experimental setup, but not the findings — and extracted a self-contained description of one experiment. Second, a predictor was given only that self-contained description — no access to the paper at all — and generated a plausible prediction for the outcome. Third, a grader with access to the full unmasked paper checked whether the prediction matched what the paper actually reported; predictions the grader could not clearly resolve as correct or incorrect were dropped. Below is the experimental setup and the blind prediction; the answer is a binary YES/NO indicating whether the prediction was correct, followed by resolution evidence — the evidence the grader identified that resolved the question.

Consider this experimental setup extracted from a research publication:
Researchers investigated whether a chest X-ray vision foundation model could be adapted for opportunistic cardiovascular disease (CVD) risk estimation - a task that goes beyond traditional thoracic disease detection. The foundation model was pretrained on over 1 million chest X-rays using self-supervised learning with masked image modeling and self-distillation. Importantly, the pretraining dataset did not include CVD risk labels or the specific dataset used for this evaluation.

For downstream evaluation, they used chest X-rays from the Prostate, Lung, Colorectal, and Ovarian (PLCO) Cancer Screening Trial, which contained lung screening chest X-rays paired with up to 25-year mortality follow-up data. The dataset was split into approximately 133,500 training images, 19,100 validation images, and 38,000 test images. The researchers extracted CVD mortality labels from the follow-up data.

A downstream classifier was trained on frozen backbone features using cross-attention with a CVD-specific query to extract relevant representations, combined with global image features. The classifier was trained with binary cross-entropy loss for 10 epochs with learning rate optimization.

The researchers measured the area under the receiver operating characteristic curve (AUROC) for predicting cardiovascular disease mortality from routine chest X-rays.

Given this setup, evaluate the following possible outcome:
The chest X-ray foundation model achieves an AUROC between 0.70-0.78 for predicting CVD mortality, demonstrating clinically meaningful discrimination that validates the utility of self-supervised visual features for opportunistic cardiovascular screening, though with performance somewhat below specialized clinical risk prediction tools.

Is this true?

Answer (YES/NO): YES